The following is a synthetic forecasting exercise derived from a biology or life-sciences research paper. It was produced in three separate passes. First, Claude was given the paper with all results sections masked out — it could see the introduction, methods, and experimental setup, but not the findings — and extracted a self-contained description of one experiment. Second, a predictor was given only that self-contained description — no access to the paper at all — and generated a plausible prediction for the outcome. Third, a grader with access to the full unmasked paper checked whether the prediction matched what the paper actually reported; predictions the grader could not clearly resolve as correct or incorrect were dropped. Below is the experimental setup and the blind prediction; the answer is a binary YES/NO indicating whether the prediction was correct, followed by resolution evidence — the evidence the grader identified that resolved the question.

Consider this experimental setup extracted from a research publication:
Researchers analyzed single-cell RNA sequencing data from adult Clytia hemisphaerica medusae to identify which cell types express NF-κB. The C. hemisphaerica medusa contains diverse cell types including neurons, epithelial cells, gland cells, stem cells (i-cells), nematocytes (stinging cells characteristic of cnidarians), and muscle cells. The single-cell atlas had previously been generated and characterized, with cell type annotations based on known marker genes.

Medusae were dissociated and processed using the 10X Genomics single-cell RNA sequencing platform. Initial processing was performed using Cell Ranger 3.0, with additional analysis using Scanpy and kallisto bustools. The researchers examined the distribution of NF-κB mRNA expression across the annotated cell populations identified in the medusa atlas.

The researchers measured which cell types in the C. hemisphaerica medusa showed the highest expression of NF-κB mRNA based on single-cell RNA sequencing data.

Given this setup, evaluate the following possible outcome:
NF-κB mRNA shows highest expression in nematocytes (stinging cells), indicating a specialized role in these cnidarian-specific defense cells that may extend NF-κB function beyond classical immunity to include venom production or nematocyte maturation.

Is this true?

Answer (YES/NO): NO